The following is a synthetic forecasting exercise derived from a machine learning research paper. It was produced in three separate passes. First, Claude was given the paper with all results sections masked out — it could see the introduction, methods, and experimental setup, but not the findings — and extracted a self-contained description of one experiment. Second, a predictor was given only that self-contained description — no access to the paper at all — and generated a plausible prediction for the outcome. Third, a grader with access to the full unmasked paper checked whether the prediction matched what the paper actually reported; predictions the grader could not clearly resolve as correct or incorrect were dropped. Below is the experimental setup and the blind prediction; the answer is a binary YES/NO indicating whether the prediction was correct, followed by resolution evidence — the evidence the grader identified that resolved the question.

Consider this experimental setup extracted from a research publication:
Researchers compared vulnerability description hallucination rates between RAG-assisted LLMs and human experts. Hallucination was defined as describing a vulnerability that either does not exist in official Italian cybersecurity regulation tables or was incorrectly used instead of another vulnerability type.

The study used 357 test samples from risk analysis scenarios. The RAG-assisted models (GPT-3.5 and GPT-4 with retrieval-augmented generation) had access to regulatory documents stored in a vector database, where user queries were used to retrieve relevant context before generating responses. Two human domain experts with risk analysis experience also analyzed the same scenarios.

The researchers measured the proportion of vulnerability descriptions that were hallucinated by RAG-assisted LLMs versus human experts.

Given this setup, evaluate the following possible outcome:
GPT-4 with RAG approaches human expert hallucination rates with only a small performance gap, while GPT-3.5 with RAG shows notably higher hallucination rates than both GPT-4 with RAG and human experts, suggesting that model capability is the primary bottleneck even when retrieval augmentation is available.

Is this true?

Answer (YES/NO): NO